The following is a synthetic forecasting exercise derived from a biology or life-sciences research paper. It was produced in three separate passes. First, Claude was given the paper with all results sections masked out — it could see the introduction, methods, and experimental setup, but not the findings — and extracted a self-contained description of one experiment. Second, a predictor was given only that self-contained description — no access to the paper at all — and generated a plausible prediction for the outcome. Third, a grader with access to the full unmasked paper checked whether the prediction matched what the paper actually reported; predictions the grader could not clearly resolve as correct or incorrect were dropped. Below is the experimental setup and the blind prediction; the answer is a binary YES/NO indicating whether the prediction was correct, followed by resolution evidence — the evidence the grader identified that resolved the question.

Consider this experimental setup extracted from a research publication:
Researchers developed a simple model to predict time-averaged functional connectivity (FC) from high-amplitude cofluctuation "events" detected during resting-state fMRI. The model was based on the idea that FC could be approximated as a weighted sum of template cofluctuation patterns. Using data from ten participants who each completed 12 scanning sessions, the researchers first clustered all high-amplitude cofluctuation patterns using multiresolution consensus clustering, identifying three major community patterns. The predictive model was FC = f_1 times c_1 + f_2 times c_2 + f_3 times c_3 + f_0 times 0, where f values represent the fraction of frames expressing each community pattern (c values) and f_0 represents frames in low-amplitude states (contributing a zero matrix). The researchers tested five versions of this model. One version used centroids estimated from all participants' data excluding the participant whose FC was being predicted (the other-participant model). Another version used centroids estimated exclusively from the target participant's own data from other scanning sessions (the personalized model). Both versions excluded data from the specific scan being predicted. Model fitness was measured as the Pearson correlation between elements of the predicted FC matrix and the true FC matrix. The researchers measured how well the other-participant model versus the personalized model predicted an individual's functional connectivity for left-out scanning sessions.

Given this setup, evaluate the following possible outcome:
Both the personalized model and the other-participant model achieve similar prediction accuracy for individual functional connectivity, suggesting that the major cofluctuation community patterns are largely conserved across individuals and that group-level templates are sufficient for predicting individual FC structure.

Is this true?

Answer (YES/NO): NO